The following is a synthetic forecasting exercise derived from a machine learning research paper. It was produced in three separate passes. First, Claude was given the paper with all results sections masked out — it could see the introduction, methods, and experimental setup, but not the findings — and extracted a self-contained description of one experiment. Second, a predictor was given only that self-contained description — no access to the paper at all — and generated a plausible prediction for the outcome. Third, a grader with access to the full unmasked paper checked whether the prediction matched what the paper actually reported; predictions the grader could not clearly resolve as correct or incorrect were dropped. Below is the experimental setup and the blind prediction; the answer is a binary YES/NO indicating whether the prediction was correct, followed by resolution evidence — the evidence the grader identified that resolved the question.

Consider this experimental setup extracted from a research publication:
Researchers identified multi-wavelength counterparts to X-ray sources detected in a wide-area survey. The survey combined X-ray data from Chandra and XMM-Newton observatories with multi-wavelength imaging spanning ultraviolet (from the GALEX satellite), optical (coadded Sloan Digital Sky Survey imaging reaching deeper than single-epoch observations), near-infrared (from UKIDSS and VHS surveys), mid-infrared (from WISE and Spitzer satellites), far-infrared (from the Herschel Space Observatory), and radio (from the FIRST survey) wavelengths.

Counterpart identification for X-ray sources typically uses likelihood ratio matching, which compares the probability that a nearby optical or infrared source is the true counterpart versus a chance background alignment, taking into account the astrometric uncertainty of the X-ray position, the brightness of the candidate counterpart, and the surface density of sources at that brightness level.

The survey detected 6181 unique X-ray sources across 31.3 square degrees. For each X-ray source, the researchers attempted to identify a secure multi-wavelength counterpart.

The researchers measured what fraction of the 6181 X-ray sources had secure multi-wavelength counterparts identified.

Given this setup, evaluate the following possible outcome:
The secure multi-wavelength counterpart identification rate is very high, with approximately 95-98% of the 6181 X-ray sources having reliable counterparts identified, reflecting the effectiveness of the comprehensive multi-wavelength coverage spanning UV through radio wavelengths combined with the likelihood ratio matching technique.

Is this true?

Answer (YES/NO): YES